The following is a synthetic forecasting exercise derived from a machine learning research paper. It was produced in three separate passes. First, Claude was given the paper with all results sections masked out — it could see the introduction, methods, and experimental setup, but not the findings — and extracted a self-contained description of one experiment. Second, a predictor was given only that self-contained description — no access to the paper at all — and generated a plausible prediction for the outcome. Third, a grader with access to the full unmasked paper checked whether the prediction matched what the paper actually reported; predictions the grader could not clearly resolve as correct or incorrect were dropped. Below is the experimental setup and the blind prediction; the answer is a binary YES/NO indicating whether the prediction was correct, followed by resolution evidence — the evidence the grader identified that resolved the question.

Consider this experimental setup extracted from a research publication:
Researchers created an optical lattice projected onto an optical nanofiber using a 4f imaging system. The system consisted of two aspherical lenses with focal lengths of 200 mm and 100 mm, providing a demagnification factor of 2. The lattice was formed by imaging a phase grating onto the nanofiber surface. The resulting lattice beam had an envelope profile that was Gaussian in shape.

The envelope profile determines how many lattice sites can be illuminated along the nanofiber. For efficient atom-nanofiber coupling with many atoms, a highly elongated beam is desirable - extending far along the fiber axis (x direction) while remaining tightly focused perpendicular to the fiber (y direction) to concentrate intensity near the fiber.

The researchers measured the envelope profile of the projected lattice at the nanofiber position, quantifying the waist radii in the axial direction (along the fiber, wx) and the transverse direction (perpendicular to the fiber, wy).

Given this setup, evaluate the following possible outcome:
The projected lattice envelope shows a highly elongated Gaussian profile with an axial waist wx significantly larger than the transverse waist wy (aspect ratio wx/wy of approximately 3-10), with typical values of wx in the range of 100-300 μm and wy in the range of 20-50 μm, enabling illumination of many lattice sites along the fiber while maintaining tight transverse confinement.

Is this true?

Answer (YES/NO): NO